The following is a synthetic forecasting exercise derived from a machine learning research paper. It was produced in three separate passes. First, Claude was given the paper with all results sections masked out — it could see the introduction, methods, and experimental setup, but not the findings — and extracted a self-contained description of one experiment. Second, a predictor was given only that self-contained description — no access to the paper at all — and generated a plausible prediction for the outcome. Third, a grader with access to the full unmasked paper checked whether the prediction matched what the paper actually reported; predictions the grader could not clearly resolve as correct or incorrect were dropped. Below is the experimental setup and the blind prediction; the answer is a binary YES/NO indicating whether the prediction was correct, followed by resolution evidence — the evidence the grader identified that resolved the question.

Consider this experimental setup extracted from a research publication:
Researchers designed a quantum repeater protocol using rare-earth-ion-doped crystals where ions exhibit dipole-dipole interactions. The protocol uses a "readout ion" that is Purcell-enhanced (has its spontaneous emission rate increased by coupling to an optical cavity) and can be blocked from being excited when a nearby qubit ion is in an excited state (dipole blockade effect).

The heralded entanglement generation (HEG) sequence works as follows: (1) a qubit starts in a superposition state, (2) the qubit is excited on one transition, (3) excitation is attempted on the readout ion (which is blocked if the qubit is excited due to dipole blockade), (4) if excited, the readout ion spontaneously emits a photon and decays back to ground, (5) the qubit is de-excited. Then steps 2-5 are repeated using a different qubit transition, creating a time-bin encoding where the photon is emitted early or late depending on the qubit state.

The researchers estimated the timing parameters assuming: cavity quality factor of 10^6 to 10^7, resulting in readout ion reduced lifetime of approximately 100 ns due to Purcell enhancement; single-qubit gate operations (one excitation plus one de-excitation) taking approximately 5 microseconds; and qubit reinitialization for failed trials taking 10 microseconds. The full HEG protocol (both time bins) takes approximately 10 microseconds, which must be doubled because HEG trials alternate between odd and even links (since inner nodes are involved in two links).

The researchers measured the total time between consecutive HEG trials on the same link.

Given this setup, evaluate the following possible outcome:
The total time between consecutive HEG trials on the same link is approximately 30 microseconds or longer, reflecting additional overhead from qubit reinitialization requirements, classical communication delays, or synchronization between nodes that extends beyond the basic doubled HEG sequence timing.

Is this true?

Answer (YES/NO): YES